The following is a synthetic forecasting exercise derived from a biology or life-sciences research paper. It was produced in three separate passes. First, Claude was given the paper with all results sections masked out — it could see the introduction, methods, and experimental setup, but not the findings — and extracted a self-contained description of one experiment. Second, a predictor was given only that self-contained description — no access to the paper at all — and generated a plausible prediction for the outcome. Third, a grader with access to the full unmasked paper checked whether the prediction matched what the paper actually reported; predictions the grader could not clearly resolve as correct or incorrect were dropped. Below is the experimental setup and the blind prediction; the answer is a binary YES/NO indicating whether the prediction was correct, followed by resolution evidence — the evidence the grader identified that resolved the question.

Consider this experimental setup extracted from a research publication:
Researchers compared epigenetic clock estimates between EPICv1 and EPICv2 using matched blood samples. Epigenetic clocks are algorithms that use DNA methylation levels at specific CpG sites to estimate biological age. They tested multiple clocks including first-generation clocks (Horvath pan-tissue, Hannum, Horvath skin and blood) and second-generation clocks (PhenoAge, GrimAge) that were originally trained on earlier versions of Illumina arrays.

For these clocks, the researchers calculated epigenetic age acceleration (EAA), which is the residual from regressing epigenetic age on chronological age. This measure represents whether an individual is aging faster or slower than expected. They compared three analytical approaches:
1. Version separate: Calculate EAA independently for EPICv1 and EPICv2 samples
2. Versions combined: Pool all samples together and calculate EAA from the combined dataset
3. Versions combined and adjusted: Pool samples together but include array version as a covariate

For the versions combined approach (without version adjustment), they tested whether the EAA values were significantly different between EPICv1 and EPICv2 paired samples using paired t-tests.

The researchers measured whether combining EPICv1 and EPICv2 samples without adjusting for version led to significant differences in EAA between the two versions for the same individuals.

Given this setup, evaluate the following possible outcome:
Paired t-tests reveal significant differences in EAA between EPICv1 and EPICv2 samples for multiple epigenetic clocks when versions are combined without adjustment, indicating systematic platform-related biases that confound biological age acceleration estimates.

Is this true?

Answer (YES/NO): YES